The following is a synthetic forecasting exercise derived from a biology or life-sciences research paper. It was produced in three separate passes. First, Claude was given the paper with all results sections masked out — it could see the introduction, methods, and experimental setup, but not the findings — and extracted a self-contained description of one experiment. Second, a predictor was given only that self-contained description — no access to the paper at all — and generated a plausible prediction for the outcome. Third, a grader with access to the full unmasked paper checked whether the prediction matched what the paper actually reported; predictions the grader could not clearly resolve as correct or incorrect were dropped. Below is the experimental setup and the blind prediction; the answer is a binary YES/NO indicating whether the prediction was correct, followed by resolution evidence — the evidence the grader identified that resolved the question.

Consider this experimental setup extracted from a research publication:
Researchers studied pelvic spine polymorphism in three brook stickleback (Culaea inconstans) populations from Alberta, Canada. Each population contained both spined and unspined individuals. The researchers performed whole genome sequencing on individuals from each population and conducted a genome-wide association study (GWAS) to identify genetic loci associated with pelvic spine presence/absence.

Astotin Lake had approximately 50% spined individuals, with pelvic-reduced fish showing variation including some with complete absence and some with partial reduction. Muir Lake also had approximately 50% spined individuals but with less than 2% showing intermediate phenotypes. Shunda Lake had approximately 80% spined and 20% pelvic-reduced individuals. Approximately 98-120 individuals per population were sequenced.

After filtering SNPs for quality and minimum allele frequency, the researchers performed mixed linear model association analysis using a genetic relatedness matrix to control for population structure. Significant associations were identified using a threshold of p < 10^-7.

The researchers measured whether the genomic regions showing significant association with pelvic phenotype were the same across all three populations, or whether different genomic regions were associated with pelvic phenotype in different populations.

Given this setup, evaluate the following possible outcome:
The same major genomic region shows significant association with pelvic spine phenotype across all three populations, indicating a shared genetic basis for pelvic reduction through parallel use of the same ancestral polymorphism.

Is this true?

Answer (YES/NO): NO